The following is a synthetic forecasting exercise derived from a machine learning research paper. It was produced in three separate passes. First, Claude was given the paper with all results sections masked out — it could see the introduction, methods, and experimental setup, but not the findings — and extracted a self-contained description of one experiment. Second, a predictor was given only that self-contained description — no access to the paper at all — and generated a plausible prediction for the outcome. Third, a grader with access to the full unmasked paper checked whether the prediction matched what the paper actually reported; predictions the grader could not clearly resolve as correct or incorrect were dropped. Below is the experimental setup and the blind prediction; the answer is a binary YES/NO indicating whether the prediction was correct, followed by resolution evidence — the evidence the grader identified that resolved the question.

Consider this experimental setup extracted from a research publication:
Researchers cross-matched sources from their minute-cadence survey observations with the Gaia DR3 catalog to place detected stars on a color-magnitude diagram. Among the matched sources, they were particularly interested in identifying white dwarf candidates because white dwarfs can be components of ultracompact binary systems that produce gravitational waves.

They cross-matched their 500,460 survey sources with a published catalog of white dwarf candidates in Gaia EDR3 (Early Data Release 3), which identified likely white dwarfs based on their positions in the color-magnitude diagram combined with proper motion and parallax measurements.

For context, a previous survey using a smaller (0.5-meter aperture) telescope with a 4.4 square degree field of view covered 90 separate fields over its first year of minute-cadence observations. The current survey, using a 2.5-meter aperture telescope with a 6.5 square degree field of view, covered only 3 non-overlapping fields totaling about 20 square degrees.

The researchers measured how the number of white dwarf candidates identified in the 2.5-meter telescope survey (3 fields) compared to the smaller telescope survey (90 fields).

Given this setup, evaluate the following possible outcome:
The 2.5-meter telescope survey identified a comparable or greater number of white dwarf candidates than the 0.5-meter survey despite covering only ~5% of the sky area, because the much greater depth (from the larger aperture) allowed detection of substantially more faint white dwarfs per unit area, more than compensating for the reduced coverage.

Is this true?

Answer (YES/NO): YES